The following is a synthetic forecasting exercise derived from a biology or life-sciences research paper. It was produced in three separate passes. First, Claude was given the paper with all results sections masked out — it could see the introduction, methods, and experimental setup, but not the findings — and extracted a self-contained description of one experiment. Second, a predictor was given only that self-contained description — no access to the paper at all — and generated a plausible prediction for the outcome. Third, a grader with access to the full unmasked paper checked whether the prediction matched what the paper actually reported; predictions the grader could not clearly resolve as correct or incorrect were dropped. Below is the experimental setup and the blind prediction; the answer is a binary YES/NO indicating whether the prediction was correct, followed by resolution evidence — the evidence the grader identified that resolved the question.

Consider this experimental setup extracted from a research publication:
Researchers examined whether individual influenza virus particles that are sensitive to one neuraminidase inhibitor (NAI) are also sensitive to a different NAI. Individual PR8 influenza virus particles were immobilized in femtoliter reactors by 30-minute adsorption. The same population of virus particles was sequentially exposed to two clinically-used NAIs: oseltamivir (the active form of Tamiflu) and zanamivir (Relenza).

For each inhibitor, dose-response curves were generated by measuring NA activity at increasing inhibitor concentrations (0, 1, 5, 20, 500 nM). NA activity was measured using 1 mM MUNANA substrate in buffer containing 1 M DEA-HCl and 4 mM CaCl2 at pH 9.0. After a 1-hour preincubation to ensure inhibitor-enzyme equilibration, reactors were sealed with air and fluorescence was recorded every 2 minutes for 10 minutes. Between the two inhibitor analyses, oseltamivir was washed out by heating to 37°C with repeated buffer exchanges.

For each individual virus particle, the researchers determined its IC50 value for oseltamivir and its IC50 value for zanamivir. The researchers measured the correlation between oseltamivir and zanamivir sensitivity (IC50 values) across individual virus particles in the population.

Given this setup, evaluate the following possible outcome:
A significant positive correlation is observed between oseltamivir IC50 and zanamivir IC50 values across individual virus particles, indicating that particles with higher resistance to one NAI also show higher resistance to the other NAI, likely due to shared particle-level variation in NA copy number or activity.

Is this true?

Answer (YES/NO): NO